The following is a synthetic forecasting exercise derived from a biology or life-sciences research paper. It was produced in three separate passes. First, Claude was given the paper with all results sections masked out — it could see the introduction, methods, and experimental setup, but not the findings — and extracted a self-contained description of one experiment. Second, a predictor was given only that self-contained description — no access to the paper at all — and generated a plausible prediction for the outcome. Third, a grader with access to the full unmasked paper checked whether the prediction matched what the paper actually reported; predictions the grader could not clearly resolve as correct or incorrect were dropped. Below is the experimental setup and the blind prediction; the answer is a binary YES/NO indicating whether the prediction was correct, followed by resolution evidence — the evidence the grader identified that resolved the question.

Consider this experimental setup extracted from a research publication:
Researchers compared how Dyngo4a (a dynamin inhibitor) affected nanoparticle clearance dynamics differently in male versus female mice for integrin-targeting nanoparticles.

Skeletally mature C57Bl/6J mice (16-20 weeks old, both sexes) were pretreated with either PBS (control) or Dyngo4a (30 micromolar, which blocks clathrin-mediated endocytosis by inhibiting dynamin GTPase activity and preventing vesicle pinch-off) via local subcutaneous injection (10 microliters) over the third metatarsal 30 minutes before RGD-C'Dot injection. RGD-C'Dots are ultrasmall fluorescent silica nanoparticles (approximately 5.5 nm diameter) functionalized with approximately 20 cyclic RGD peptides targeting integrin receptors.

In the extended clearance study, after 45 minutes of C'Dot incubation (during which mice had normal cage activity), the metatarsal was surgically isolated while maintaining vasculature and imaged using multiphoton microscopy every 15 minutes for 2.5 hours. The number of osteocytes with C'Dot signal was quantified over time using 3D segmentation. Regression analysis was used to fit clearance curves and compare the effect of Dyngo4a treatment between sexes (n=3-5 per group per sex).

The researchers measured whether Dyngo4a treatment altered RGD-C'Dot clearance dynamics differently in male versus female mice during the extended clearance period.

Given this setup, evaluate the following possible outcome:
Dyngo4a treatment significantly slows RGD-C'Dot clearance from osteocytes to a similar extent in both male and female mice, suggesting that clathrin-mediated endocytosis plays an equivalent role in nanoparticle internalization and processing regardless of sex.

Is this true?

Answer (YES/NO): NO